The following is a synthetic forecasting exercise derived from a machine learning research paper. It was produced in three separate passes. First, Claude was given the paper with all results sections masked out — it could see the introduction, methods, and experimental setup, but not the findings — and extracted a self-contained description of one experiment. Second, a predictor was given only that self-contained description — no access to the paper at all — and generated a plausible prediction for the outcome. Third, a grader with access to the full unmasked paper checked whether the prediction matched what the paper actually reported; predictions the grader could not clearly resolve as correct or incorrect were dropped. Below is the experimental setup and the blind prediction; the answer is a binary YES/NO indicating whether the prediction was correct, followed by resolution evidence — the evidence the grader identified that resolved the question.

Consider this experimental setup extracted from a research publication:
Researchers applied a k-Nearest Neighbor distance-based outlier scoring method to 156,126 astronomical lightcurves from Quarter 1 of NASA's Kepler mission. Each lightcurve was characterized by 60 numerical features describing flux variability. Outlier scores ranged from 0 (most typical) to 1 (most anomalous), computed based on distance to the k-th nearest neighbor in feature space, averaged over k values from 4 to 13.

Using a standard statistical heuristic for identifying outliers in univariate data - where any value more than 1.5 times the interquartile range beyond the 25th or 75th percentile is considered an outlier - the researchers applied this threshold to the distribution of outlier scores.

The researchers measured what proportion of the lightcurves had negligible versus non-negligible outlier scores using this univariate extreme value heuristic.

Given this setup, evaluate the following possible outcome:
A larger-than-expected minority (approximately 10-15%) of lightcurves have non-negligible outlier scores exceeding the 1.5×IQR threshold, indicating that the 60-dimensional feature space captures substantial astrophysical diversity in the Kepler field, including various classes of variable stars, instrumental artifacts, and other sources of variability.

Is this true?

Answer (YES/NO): NO